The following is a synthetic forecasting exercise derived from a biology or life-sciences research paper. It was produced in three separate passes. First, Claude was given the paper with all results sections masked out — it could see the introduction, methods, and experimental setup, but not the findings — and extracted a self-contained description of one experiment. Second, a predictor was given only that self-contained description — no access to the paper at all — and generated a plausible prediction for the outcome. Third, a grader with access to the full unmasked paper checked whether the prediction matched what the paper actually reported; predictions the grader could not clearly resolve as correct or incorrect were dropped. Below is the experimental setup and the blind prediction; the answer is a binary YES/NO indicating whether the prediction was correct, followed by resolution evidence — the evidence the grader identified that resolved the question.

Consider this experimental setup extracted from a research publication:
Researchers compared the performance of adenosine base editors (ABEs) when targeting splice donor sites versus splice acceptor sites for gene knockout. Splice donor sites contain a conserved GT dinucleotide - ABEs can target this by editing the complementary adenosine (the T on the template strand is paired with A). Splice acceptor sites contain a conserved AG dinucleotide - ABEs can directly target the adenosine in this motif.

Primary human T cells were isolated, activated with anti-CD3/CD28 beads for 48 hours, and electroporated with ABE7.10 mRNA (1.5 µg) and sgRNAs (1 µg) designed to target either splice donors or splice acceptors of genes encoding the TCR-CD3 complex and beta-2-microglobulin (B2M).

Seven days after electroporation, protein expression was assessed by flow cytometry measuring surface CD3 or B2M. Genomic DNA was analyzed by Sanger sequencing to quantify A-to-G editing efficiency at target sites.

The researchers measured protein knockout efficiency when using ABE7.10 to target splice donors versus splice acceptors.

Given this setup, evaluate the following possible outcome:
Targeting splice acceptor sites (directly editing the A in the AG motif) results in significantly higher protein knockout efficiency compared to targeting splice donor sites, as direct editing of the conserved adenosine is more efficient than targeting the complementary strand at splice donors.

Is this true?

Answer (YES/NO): NO